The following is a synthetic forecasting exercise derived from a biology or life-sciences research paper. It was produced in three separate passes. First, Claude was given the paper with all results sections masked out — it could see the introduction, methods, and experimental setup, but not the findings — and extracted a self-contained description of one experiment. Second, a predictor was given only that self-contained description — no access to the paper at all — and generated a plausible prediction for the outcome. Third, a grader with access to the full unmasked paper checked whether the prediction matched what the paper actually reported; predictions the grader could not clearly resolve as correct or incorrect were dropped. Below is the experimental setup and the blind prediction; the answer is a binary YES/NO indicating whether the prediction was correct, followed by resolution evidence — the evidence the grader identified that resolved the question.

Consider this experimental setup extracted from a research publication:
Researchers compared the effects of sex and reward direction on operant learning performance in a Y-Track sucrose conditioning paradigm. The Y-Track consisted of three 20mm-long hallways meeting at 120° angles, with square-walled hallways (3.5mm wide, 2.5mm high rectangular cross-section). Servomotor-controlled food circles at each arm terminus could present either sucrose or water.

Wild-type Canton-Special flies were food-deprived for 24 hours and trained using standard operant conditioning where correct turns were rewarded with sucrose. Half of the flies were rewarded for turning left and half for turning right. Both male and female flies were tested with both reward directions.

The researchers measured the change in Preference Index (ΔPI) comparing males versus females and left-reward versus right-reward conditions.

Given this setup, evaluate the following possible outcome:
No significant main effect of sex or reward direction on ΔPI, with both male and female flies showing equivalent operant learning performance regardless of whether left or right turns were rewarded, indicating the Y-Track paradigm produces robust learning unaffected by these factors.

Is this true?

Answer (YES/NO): YES